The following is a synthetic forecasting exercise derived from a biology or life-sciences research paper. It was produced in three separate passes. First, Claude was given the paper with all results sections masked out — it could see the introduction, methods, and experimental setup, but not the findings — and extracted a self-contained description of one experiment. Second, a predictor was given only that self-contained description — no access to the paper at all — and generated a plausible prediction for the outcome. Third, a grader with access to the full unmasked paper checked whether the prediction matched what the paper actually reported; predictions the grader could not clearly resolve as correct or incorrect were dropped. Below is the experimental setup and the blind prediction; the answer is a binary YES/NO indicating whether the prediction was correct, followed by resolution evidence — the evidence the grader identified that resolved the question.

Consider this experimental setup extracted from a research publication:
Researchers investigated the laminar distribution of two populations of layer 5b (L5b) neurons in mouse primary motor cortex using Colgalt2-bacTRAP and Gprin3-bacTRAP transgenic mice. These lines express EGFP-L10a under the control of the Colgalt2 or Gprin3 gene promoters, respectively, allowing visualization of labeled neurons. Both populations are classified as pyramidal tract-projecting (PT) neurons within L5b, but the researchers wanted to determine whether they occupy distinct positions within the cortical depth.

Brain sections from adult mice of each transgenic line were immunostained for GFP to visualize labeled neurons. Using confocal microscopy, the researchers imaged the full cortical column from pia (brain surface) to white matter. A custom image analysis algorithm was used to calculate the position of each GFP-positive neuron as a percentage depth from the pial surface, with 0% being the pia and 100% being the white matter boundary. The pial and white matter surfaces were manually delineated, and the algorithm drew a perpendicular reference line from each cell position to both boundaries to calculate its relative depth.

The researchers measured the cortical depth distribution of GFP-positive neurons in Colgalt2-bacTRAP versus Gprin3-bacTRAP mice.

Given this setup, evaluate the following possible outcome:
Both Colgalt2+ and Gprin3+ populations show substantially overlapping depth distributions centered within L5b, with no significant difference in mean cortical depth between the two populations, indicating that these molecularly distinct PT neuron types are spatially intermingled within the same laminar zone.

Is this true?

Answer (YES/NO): NO